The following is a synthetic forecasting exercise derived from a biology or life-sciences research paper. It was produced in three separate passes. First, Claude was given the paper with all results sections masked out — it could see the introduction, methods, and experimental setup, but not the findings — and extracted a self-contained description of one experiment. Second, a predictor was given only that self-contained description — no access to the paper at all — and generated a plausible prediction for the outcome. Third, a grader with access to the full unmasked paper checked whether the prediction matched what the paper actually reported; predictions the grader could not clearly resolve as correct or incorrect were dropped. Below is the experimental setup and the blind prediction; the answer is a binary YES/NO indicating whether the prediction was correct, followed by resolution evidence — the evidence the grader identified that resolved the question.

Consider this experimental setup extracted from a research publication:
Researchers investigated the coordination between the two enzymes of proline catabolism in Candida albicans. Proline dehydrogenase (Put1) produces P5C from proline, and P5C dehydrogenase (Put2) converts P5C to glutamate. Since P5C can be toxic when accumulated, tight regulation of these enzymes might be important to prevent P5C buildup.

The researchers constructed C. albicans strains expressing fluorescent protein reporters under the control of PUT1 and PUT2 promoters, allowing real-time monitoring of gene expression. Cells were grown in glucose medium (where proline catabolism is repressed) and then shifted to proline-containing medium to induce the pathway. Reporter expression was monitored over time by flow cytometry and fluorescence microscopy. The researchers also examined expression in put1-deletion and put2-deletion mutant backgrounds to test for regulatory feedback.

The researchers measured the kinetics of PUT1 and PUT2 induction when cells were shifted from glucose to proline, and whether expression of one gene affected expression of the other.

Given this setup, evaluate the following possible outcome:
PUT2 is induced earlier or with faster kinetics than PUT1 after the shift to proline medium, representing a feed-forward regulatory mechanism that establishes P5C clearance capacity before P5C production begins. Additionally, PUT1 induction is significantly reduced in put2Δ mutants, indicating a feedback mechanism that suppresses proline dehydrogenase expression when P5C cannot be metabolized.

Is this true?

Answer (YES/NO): NO